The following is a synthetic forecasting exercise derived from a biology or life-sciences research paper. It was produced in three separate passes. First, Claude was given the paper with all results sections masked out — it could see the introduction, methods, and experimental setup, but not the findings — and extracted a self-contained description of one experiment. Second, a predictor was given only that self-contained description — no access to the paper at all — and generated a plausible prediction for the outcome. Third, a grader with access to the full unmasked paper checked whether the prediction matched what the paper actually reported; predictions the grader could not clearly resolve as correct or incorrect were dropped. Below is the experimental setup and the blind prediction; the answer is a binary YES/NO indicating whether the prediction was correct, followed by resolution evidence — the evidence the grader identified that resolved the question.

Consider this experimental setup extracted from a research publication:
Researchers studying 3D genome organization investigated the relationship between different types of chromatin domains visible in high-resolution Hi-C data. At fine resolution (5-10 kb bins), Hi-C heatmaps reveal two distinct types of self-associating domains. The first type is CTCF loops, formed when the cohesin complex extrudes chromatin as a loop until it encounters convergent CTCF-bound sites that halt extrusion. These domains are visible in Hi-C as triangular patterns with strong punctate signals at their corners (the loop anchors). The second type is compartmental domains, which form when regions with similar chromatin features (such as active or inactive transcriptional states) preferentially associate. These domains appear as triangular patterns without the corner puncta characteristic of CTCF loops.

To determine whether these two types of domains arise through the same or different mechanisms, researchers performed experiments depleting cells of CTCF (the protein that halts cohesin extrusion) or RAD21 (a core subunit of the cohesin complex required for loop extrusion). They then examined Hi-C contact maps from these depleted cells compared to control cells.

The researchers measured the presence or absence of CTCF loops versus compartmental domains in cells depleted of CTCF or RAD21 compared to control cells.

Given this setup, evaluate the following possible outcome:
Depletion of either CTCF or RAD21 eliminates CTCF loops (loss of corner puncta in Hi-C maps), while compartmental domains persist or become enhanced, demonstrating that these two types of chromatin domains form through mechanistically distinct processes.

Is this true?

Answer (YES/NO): YES